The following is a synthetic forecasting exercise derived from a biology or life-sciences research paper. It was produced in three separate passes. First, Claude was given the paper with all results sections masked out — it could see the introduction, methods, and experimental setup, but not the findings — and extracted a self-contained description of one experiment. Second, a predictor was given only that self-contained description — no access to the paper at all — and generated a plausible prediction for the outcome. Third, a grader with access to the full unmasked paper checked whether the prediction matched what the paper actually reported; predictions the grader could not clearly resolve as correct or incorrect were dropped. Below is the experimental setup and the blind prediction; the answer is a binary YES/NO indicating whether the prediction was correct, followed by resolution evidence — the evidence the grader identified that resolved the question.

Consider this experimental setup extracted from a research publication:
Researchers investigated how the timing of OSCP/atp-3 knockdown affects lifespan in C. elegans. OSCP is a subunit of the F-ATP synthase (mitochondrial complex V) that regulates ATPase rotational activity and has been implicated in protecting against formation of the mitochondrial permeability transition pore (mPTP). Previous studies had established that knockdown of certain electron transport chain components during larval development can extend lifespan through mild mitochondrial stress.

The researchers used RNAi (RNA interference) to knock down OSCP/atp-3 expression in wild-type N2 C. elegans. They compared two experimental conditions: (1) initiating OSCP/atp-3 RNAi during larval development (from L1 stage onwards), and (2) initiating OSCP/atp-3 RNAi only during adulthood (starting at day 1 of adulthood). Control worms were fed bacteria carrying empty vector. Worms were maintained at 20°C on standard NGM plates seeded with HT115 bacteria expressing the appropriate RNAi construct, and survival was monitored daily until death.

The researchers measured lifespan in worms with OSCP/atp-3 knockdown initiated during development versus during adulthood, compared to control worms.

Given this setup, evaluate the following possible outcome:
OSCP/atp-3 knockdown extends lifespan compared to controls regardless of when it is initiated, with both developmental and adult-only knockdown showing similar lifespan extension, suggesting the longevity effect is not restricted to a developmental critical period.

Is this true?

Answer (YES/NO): NO